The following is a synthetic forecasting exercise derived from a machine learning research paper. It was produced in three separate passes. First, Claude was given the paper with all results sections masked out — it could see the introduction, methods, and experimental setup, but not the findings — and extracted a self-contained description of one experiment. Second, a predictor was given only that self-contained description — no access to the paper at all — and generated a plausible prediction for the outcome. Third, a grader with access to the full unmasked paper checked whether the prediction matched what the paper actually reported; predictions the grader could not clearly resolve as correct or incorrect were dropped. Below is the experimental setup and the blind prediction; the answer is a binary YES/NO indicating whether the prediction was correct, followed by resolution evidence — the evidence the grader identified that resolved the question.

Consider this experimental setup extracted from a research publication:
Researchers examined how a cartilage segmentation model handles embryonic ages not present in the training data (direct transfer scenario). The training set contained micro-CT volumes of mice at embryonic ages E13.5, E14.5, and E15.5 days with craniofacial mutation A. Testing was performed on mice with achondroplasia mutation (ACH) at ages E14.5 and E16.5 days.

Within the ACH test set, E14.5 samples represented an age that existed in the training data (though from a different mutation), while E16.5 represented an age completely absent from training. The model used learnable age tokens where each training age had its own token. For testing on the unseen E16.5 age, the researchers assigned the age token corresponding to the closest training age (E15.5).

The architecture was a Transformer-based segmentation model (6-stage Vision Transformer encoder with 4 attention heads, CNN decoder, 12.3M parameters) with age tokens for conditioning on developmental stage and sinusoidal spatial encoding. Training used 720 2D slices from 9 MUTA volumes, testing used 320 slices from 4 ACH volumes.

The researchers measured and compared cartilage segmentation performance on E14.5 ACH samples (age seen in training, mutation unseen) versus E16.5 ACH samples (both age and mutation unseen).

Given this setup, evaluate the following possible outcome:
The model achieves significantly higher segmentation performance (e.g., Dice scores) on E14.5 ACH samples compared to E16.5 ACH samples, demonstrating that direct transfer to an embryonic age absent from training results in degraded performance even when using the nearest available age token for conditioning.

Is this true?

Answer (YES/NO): NO